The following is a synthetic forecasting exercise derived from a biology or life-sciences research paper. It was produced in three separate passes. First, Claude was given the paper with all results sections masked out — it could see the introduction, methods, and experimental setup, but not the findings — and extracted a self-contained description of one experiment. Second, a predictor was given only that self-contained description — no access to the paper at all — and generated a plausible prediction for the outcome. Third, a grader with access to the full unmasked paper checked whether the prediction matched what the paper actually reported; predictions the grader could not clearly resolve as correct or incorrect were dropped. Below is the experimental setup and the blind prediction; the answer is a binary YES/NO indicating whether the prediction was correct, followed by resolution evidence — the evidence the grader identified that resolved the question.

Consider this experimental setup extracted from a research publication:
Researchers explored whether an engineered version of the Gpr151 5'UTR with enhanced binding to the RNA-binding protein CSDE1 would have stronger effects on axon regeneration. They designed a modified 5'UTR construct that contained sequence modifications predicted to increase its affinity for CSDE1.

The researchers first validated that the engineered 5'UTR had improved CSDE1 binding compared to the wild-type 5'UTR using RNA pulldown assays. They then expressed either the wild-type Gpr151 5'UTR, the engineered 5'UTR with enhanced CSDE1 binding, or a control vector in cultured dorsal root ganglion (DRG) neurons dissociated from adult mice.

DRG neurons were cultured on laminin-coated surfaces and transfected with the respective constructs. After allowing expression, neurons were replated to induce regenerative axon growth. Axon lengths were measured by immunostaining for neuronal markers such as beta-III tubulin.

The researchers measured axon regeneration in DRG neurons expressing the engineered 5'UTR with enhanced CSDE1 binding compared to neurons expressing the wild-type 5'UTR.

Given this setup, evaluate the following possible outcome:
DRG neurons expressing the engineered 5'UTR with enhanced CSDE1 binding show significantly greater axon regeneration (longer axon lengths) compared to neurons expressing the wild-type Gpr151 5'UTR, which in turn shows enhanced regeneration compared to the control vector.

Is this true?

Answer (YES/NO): YES